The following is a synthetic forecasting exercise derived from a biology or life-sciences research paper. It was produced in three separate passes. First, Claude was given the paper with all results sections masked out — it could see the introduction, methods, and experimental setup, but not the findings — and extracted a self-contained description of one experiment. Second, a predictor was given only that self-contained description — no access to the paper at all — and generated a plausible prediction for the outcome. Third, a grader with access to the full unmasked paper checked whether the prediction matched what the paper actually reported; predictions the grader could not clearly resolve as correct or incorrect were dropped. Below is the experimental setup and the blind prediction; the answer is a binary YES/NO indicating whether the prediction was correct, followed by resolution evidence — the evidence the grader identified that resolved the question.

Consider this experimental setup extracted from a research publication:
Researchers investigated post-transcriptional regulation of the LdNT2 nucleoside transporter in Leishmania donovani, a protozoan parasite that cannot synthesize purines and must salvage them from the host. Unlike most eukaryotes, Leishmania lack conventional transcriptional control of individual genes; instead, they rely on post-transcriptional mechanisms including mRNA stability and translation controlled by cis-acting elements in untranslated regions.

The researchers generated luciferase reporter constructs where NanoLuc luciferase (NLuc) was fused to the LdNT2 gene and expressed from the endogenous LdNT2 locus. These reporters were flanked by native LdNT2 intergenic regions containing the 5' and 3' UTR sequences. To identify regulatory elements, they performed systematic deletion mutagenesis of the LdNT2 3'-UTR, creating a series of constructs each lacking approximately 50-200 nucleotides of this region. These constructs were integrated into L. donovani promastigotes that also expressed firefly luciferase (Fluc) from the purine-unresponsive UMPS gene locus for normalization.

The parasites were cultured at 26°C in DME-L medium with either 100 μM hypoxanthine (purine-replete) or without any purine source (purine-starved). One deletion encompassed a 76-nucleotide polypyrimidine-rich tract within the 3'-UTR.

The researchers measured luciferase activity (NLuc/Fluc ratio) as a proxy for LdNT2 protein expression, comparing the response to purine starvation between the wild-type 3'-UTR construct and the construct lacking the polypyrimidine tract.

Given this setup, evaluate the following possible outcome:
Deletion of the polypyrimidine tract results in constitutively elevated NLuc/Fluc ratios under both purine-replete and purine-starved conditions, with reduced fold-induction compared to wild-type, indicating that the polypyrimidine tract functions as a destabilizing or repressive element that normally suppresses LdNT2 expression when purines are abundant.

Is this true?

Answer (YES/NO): NO